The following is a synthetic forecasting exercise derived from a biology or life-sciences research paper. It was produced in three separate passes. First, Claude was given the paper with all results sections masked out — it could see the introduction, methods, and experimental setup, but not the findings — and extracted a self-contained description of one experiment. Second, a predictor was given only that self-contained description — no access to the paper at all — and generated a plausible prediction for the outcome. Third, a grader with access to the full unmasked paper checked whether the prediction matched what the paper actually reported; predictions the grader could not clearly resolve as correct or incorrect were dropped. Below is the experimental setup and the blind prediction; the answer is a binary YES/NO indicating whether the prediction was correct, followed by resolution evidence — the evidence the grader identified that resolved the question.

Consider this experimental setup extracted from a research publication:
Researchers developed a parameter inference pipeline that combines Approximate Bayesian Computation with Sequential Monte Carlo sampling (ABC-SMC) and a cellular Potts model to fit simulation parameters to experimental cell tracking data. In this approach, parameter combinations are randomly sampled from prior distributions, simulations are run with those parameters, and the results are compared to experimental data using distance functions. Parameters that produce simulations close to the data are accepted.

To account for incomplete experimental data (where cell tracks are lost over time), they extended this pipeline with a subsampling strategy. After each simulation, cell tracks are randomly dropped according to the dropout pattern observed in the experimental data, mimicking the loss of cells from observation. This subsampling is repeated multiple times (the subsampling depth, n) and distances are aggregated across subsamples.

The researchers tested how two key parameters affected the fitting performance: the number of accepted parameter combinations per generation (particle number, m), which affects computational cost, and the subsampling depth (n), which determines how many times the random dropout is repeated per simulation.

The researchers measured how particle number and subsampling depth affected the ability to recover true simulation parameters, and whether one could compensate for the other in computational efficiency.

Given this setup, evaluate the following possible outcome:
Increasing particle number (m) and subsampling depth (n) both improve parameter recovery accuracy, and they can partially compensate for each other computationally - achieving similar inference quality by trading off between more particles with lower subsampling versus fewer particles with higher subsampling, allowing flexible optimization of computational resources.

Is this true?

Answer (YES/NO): NO